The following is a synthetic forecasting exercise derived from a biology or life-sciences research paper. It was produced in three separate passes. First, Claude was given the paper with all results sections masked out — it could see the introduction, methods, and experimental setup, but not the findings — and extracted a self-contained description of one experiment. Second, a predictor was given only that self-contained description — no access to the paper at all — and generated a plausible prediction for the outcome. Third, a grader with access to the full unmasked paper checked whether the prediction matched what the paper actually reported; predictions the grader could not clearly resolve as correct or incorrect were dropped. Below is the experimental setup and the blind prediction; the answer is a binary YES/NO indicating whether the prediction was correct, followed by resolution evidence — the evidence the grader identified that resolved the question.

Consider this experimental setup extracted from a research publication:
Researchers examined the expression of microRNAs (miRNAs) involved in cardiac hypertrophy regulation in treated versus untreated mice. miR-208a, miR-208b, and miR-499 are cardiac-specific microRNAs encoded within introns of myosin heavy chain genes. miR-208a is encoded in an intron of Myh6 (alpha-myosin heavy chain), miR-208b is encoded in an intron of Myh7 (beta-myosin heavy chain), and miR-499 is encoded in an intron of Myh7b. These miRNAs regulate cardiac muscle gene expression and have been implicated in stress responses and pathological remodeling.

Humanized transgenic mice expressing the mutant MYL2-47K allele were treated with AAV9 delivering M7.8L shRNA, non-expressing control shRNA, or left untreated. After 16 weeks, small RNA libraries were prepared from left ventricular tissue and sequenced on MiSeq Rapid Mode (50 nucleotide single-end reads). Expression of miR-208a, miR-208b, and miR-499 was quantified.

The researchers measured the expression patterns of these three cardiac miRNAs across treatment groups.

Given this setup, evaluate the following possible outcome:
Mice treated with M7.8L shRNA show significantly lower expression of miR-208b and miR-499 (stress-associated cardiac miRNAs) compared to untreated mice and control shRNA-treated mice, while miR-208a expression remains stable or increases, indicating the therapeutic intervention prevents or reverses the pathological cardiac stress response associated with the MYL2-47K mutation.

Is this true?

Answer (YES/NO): NO